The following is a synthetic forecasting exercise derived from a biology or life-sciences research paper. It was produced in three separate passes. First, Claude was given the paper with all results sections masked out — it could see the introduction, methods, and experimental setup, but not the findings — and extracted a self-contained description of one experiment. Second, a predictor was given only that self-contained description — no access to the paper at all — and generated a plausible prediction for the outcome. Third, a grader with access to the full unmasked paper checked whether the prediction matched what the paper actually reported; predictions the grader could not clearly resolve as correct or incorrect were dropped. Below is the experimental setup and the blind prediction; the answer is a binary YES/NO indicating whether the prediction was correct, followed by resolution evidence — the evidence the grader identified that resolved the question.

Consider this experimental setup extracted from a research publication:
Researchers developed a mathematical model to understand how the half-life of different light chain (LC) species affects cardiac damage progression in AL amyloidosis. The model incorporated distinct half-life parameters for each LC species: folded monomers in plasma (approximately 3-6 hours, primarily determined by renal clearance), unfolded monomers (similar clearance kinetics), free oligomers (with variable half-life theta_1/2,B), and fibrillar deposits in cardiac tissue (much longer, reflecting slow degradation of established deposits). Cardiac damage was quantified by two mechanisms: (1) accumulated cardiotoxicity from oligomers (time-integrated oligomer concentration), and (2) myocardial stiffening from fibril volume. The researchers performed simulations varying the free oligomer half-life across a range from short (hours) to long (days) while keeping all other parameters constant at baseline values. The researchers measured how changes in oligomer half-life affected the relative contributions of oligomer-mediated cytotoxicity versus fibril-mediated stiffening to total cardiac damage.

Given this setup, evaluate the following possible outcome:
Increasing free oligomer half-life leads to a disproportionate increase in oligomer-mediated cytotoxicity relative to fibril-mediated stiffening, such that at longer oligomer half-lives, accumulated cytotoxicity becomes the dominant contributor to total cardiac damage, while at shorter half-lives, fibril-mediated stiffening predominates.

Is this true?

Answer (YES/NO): NO